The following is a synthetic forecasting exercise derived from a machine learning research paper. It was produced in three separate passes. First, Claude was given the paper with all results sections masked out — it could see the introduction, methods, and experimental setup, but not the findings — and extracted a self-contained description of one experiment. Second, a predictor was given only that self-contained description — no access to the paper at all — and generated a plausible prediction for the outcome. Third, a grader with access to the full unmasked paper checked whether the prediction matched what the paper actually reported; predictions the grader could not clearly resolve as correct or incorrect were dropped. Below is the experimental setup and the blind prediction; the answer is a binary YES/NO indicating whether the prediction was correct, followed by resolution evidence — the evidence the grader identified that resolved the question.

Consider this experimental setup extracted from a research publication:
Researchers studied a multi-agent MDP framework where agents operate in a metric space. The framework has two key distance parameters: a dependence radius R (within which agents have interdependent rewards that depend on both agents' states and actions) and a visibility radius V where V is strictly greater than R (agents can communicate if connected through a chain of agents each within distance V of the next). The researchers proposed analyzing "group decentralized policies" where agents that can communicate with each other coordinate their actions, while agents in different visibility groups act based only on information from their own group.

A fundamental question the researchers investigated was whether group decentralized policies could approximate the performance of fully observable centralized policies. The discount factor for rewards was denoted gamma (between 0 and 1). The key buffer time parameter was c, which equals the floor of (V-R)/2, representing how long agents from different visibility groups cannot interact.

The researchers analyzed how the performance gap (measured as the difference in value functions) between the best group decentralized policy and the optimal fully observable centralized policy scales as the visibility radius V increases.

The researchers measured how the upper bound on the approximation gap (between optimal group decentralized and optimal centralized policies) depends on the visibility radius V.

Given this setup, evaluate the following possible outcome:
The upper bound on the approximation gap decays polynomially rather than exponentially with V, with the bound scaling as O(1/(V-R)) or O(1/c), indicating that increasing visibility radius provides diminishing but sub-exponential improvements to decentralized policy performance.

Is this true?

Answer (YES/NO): NO